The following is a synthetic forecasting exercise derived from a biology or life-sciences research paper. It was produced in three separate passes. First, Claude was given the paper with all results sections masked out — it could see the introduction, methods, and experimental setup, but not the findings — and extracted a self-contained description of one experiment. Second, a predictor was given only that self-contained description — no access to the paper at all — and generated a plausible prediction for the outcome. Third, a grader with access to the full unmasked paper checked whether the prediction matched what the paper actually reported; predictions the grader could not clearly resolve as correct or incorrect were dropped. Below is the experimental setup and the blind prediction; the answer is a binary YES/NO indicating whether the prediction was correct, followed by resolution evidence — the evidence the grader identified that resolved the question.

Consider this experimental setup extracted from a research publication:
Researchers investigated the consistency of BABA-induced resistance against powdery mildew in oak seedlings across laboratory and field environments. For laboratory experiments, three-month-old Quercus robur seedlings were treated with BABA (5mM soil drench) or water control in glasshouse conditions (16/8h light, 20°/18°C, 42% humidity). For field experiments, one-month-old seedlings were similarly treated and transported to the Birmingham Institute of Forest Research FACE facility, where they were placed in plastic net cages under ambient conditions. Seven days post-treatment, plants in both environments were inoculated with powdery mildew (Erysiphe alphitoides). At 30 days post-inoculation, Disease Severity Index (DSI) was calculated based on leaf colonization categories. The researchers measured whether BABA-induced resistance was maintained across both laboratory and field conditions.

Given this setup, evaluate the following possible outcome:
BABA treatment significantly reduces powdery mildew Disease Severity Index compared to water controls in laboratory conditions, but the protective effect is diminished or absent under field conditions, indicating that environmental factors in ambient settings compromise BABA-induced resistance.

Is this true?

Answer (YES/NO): NO